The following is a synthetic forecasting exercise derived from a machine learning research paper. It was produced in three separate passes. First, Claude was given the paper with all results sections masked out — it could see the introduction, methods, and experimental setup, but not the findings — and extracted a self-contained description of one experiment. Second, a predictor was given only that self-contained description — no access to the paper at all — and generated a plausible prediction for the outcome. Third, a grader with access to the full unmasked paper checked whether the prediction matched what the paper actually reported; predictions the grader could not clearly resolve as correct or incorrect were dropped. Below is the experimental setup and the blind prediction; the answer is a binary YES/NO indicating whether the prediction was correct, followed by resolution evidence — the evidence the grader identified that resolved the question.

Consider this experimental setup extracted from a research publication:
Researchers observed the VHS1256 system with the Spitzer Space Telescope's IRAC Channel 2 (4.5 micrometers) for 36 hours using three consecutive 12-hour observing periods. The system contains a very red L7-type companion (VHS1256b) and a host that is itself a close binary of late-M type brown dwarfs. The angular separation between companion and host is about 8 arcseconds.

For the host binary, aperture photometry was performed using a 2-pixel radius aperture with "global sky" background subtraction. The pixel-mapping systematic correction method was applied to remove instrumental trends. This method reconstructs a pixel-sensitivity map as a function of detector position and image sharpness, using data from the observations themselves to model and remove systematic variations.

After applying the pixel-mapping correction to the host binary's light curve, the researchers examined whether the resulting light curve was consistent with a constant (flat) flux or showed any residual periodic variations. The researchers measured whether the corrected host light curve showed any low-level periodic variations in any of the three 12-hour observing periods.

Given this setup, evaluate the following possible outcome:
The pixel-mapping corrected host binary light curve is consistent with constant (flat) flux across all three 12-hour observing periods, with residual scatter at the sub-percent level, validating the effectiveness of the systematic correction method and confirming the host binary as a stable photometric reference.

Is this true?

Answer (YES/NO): NO